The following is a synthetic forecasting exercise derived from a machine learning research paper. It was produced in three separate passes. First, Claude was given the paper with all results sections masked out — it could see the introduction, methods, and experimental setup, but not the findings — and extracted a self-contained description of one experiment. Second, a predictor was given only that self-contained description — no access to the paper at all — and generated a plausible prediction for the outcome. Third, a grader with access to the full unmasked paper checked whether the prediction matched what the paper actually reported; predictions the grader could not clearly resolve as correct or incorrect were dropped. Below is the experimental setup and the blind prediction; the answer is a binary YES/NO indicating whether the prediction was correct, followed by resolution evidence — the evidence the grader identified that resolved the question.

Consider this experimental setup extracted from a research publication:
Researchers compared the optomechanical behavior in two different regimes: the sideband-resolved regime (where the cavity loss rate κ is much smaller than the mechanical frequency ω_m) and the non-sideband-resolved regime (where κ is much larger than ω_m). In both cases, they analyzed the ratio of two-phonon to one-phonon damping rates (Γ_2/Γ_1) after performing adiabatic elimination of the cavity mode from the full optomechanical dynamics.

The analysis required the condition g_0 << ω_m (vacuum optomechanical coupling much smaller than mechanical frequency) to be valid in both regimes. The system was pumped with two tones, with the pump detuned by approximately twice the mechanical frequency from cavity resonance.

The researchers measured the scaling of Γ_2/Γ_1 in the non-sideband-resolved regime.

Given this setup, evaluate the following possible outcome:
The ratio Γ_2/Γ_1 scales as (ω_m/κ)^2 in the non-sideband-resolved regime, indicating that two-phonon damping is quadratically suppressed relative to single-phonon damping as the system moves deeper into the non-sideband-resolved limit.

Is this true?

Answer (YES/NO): NO